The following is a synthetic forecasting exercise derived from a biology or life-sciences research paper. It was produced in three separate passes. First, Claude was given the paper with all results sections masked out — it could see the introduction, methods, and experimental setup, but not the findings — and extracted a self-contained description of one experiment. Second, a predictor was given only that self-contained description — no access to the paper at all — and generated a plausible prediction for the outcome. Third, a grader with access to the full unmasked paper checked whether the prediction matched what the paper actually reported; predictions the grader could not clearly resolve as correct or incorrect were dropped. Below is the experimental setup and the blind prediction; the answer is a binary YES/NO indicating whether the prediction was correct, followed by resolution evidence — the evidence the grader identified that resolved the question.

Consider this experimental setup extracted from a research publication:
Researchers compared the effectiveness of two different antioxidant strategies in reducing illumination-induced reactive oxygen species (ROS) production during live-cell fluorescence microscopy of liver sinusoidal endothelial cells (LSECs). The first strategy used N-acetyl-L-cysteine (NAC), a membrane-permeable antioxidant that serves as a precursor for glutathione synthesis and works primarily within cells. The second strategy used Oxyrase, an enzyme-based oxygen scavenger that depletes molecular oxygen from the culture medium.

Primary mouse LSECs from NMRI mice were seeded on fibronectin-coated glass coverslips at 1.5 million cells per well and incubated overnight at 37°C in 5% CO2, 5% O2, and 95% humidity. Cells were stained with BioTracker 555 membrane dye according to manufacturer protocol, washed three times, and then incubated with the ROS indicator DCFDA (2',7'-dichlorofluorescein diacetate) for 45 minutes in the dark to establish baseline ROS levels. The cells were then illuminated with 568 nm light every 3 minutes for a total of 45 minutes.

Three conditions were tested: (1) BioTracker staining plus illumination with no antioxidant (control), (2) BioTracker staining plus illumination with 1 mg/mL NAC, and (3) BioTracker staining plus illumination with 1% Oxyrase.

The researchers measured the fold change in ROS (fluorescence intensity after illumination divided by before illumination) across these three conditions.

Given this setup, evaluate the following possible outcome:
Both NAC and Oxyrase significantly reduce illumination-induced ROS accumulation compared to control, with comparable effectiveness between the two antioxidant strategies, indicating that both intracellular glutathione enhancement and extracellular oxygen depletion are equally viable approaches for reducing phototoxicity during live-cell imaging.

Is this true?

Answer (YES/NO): NO